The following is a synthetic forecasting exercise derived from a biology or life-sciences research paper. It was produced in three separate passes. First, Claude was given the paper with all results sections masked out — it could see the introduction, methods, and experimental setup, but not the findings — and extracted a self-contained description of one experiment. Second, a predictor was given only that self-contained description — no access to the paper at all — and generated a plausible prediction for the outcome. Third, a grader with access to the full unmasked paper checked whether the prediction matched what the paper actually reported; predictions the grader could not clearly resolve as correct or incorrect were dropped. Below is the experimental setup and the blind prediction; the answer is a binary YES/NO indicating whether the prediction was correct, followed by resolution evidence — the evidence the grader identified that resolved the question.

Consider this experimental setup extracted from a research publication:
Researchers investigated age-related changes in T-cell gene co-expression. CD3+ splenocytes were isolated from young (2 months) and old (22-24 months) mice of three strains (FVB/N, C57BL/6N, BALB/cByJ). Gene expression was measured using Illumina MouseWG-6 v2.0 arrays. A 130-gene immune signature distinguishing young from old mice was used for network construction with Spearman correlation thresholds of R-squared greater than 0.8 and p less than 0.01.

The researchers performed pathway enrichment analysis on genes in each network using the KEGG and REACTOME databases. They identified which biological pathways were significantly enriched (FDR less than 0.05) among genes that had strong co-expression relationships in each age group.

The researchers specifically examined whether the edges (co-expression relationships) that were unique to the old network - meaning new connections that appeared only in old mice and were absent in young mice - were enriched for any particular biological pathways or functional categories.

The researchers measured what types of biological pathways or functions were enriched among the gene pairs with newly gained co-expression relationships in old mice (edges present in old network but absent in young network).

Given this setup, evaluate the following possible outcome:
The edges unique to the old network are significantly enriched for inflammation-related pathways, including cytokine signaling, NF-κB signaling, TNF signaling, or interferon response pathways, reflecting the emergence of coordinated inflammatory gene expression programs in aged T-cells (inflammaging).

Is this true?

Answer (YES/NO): NO